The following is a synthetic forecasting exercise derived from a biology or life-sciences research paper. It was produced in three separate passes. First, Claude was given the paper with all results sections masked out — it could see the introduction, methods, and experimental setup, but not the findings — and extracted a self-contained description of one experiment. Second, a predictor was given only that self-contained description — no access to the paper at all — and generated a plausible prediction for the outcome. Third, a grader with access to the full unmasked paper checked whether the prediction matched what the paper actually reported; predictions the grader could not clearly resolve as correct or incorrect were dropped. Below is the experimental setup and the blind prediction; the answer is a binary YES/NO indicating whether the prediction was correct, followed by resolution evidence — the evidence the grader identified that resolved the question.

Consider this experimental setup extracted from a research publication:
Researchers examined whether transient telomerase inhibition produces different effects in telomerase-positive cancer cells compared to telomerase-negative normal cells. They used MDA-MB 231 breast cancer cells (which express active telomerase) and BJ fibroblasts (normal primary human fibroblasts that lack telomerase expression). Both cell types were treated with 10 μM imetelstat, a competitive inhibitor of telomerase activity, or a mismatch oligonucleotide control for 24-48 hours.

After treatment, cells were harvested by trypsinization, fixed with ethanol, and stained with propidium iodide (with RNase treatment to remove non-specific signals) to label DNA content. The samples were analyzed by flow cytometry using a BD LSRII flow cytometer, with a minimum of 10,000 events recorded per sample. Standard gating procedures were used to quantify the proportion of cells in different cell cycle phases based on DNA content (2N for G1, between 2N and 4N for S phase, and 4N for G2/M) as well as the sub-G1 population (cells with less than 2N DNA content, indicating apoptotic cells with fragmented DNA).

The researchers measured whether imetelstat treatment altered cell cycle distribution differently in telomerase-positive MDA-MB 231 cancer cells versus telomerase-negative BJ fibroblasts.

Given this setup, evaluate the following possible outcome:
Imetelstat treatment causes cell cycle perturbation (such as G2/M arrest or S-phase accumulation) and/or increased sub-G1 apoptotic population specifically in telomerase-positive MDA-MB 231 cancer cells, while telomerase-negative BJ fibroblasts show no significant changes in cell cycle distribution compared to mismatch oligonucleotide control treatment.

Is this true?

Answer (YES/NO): YES